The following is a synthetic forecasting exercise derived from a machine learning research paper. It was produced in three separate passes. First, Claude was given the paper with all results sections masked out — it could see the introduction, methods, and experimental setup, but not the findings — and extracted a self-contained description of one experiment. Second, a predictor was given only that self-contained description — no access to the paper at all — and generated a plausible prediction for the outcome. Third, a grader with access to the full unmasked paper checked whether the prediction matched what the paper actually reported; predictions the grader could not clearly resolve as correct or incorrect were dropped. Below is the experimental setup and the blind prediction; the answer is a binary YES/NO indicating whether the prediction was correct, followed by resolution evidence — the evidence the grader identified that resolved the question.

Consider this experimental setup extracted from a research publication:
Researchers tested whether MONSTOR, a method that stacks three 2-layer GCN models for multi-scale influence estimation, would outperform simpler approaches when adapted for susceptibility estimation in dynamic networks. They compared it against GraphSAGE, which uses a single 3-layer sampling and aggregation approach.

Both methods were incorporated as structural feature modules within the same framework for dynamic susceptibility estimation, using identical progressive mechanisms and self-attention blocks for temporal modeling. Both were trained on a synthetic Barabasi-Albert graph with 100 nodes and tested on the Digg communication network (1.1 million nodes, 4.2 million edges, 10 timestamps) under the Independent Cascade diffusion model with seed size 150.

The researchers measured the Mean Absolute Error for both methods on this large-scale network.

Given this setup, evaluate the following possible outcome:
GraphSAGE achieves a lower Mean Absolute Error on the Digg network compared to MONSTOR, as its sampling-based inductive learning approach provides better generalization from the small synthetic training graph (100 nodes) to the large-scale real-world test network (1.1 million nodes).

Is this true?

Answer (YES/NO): NO